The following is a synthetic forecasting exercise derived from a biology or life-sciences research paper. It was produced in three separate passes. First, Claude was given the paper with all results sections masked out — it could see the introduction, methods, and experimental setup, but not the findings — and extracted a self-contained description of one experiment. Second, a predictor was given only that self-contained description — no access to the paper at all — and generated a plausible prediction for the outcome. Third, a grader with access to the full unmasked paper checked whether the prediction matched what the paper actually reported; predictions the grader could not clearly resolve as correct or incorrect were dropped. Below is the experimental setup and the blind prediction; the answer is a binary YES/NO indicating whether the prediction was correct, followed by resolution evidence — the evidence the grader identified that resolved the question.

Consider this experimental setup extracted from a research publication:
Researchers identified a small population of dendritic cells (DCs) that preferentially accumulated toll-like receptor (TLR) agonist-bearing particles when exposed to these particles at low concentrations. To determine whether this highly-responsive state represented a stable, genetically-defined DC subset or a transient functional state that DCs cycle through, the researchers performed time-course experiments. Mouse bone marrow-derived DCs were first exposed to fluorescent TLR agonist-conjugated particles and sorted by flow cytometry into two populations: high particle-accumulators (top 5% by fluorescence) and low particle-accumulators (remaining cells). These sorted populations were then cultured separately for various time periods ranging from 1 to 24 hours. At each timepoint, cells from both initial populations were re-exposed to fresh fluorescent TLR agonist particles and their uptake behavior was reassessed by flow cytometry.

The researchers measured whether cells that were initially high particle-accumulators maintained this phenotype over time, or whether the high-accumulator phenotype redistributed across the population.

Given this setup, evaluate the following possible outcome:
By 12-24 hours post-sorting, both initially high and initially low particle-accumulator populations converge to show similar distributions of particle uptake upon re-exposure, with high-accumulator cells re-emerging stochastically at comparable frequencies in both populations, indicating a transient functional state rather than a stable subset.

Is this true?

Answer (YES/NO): YES